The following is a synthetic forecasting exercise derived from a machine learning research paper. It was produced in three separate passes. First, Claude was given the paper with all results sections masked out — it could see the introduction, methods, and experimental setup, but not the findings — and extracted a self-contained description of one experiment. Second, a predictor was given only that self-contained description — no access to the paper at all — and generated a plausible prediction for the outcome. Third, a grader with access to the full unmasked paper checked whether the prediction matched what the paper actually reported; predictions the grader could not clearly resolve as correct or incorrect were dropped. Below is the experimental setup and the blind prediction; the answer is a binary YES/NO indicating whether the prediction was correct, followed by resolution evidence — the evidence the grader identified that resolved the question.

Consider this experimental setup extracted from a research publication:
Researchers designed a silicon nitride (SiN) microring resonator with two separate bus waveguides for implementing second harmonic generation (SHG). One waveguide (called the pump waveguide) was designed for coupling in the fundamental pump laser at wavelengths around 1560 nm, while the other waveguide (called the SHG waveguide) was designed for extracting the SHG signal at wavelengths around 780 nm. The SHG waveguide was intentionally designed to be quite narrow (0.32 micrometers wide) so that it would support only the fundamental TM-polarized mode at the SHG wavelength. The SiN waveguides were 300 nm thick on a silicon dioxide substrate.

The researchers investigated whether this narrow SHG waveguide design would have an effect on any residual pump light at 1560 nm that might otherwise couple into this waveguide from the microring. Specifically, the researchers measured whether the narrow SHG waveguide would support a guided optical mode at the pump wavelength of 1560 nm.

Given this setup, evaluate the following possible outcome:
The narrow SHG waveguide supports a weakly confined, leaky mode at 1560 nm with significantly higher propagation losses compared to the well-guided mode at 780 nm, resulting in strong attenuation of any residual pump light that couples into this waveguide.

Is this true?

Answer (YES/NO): NO